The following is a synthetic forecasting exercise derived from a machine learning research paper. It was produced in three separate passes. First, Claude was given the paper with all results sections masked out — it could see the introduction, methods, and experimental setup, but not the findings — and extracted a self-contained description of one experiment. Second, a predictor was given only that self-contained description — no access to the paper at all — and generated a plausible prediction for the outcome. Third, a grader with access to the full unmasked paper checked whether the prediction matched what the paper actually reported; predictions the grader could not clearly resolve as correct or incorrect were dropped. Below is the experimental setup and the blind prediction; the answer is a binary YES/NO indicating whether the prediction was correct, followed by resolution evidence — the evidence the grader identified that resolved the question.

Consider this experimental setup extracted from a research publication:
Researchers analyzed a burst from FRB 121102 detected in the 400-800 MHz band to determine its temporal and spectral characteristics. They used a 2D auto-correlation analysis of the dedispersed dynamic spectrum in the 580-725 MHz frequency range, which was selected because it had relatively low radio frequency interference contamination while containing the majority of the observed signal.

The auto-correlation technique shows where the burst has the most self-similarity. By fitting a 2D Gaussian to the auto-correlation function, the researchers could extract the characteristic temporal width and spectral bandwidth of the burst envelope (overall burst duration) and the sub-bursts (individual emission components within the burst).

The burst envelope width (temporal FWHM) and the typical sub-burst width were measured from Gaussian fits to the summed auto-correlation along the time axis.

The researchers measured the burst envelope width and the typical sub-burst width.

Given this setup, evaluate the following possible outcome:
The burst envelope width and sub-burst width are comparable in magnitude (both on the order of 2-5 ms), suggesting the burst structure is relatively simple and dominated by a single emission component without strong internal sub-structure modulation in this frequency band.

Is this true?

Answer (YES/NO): NO